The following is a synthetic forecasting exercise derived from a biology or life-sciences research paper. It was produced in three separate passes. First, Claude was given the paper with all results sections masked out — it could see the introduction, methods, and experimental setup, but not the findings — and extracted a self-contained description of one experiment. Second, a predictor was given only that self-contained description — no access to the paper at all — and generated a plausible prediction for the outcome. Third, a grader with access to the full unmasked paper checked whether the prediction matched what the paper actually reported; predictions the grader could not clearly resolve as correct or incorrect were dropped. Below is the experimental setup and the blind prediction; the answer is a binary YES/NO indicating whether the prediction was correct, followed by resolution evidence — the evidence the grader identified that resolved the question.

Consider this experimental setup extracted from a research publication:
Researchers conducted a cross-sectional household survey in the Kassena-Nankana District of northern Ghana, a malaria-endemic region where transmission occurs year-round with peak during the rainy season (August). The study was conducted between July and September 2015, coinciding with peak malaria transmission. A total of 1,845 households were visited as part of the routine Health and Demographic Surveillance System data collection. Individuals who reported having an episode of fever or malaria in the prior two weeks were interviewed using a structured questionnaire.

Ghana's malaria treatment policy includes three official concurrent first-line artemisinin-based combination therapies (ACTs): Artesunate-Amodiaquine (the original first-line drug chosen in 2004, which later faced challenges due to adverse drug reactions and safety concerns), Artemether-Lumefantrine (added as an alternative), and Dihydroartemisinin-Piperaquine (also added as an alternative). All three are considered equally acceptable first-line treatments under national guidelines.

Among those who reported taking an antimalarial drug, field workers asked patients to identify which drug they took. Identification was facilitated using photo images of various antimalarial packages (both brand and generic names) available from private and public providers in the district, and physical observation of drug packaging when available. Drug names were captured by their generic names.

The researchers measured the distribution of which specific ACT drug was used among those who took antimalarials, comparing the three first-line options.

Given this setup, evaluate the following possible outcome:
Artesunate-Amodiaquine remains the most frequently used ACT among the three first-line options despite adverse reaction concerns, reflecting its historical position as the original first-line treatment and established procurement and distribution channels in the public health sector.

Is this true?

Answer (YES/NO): NO